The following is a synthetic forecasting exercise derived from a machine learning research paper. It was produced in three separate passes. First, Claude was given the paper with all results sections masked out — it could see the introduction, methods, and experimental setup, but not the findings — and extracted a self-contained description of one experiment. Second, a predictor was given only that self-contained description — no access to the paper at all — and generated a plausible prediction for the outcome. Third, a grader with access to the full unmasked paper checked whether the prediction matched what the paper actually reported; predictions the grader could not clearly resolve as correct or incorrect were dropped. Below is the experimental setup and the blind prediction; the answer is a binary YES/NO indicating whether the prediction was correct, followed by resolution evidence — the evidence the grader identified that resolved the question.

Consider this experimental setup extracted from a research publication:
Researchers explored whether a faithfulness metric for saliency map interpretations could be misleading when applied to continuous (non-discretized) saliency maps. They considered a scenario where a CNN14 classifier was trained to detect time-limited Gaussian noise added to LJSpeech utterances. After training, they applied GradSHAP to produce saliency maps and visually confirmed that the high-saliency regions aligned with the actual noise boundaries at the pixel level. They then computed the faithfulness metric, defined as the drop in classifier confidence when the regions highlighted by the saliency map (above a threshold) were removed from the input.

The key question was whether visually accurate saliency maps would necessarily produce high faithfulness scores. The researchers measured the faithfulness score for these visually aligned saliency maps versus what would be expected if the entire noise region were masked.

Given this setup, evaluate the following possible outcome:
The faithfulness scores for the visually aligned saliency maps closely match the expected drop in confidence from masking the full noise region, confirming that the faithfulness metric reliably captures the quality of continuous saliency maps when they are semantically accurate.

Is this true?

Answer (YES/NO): NO